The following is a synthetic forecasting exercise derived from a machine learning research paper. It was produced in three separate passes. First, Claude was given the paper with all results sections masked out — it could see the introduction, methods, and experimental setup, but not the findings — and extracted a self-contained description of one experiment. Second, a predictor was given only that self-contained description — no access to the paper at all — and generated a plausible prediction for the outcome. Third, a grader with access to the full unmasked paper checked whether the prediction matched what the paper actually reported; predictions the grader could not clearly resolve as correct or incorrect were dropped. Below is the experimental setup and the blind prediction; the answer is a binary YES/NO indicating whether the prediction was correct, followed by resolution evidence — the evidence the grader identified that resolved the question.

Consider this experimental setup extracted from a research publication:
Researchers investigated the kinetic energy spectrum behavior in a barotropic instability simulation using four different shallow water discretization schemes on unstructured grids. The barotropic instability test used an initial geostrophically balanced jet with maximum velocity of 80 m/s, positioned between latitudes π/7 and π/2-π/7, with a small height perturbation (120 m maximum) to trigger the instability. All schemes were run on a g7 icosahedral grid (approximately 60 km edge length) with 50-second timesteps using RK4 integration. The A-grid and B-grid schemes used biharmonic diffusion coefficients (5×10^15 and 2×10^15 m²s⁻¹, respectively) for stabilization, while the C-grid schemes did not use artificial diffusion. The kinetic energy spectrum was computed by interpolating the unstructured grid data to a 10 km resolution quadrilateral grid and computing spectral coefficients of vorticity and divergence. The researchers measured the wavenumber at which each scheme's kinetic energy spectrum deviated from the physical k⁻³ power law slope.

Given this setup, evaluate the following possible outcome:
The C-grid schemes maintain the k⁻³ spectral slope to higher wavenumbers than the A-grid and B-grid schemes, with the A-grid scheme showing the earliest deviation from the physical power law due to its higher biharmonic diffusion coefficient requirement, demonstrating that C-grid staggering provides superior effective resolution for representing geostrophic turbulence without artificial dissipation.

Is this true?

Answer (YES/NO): YES